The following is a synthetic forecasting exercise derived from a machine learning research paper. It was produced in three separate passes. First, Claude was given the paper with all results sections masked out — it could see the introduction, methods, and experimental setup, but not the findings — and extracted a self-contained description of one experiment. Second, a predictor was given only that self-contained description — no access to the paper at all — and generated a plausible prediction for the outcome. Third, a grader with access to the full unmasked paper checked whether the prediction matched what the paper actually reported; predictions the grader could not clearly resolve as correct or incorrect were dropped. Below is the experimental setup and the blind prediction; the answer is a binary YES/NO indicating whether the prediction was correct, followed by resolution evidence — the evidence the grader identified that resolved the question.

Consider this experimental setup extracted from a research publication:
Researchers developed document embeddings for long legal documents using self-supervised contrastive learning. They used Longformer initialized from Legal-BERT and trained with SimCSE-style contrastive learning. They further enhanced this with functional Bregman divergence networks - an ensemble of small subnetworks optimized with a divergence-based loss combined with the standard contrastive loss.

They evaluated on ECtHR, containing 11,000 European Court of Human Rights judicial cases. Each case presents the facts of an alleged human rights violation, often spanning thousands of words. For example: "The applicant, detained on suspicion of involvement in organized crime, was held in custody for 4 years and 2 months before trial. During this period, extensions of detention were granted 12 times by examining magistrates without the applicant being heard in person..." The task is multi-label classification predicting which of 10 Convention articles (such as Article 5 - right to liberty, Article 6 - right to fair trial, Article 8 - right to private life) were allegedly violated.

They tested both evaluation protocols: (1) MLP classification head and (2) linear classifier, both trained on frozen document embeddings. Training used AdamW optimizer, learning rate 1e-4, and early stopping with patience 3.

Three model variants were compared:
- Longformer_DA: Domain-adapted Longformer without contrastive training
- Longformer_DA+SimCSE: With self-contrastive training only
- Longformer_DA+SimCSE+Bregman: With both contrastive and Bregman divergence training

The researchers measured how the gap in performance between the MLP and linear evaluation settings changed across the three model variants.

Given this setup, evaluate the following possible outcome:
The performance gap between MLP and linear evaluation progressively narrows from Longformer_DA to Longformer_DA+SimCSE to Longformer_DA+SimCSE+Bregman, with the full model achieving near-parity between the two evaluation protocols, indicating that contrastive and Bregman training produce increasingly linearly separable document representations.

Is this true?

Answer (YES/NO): NO